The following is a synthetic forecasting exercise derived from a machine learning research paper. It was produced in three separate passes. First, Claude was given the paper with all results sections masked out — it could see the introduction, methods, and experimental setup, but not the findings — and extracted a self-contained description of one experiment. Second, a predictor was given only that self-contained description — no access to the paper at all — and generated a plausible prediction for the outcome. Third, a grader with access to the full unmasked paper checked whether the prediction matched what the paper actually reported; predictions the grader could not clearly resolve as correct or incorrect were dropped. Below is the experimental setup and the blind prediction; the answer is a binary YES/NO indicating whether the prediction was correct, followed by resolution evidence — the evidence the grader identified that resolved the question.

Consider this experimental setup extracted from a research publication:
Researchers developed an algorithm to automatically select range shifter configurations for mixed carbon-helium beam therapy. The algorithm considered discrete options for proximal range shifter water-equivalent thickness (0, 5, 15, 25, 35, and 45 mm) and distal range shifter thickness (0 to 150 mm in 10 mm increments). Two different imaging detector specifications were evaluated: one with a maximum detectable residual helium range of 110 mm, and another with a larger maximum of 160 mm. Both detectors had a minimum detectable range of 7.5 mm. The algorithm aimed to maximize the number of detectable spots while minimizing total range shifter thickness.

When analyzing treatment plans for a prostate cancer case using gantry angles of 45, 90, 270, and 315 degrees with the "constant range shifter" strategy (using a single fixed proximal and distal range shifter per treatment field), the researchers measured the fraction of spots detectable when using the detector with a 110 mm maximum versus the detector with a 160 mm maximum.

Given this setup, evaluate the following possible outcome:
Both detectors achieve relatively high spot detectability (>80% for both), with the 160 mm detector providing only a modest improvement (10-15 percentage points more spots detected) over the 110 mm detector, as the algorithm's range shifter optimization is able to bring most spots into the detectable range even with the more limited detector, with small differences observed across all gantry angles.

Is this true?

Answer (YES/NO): NO